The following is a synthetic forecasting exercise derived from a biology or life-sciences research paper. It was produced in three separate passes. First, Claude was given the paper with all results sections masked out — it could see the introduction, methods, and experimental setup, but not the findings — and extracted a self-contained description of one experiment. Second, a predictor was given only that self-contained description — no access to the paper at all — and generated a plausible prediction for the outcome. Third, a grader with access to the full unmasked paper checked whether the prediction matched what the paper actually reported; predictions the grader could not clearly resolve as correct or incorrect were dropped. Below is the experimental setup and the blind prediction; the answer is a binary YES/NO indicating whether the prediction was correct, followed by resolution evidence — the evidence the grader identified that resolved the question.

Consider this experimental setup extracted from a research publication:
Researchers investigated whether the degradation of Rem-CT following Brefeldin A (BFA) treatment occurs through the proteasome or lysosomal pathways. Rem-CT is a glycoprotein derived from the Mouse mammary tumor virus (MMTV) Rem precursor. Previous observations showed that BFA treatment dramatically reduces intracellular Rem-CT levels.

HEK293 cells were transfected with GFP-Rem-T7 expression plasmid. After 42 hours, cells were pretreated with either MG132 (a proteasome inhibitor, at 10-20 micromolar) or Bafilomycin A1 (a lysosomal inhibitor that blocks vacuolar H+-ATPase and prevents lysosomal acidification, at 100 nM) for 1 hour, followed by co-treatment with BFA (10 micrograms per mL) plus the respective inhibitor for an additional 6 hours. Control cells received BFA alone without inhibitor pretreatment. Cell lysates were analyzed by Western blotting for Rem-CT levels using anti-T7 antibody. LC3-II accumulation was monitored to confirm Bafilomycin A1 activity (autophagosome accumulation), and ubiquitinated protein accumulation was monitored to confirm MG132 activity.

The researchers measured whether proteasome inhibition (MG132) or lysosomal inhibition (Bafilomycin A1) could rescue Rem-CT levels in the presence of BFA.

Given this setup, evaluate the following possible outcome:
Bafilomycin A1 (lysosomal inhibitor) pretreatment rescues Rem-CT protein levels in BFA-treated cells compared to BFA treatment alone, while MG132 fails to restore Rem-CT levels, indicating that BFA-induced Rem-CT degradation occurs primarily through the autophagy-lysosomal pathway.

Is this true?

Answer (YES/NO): NO